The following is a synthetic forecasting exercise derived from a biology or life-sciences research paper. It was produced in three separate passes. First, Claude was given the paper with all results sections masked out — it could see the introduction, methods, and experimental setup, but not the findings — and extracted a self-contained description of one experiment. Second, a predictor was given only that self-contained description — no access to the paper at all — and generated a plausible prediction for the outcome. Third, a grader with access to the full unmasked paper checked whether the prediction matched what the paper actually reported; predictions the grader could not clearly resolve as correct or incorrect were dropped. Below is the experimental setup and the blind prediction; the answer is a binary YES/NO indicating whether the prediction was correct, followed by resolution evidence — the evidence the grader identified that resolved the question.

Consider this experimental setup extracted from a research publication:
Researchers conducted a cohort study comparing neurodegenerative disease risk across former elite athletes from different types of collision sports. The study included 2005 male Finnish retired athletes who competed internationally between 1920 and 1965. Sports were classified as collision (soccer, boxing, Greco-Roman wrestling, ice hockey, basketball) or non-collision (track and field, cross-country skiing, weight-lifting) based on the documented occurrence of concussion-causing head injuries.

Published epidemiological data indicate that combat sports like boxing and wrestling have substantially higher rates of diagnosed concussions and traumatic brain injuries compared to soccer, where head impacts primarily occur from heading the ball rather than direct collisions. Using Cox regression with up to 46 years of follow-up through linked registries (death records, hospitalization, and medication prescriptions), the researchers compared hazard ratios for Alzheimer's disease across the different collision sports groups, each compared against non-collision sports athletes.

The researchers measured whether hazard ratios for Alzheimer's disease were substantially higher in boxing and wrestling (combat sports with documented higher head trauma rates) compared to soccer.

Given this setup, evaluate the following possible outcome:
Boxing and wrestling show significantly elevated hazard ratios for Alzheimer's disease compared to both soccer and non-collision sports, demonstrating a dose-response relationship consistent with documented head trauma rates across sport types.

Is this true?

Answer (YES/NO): NO